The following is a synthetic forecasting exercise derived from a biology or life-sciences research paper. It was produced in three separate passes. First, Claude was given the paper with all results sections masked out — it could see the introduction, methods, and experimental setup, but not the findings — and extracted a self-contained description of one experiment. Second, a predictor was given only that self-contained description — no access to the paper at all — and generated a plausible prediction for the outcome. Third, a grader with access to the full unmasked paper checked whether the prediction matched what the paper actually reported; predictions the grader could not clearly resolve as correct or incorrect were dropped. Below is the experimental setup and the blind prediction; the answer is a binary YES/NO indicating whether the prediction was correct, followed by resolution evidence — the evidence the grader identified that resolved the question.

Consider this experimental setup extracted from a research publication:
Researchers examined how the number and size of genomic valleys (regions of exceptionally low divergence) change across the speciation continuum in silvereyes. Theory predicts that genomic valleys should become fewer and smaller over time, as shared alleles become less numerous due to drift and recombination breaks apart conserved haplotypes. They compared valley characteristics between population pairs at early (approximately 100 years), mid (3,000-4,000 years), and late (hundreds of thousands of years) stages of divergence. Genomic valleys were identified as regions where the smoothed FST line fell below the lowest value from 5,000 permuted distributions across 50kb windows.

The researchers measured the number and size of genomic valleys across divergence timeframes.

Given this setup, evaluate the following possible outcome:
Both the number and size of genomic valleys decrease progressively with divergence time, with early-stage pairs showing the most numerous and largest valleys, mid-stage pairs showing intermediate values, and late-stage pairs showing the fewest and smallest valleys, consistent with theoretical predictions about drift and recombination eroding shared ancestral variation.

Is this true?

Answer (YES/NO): NO